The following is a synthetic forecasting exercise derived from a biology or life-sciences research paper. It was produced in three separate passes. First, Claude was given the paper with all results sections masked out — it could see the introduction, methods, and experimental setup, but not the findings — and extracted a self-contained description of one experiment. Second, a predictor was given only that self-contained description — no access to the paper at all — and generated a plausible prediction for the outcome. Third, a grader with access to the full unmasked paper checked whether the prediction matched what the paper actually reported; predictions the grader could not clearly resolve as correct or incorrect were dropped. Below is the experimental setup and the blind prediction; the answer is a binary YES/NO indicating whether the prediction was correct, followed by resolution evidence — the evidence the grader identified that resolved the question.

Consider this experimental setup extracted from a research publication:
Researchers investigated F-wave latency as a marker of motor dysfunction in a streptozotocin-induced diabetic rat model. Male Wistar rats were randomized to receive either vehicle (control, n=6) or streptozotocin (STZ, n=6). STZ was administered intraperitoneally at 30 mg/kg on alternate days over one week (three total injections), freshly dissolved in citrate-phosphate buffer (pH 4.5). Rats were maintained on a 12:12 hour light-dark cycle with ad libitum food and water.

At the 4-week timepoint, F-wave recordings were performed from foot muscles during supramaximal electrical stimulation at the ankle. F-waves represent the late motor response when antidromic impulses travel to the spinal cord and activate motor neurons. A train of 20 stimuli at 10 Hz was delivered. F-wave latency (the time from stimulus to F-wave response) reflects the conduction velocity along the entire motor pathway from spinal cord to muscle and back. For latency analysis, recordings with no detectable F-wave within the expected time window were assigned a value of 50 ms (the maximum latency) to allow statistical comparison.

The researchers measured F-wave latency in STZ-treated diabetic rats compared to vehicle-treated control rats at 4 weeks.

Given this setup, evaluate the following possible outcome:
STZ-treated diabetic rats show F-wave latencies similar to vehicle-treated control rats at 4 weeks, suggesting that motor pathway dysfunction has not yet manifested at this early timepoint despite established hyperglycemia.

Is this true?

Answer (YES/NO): NO